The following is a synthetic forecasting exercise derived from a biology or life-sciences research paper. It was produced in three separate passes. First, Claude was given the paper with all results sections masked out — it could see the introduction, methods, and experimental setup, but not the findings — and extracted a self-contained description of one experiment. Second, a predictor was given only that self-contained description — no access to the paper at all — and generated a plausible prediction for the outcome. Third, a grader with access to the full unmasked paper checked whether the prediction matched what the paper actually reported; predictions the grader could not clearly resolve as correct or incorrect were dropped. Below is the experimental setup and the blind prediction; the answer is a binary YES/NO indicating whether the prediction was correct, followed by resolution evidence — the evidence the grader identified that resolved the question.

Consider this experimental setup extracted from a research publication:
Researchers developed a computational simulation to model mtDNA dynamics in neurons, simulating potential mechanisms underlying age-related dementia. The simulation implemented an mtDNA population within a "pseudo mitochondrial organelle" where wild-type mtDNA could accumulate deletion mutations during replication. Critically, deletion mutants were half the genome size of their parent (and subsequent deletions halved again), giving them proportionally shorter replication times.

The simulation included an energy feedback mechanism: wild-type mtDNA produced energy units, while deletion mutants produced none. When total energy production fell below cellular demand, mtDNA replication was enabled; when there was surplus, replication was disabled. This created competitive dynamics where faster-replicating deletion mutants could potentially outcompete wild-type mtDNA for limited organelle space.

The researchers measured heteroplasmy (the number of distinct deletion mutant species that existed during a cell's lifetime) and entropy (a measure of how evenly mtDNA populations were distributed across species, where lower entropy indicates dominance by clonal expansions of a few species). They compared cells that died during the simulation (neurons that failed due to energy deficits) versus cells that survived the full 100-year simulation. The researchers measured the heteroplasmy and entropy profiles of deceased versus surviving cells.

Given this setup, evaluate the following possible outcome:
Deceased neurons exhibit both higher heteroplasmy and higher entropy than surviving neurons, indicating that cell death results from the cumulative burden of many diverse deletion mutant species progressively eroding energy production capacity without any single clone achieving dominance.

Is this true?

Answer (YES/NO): NO